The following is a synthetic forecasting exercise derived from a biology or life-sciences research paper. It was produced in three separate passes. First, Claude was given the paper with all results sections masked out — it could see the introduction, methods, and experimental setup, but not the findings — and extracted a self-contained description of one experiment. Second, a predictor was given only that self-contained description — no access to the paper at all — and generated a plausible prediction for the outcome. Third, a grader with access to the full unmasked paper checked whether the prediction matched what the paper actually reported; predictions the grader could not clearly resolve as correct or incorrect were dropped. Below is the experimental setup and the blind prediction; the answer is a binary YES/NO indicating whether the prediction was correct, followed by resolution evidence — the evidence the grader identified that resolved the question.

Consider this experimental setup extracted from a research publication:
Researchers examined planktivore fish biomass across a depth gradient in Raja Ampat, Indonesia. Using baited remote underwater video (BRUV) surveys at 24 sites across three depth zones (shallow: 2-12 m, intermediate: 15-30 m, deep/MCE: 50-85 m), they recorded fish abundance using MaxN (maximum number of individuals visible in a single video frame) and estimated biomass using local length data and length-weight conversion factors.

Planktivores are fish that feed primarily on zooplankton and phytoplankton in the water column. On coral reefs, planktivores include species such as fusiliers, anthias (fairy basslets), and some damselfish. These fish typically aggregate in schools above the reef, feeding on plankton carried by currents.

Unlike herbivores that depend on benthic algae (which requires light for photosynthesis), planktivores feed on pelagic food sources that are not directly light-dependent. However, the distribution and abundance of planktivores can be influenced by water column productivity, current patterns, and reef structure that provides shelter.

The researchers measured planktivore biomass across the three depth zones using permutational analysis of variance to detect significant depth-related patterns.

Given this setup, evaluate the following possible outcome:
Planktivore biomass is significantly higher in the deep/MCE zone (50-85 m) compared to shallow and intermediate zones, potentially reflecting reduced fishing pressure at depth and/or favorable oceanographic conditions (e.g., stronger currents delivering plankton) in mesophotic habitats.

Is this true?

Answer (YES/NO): NO